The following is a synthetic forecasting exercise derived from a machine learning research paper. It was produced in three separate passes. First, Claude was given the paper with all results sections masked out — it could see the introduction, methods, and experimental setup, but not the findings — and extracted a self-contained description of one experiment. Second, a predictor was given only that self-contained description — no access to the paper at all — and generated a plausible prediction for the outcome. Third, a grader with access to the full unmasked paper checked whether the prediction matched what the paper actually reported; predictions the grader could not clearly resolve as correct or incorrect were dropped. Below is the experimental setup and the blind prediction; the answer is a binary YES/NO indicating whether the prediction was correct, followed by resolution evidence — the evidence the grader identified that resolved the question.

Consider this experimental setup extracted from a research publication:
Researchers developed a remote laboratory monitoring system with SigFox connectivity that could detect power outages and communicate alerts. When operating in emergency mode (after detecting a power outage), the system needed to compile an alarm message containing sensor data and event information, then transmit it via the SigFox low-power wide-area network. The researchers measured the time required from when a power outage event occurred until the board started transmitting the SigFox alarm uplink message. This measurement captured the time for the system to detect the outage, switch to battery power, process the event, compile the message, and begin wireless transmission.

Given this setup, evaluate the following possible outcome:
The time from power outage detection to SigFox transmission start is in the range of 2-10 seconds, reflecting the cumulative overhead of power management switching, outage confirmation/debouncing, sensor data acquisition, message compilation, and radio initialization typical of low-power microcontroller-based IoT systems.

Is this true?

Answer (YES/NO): NO